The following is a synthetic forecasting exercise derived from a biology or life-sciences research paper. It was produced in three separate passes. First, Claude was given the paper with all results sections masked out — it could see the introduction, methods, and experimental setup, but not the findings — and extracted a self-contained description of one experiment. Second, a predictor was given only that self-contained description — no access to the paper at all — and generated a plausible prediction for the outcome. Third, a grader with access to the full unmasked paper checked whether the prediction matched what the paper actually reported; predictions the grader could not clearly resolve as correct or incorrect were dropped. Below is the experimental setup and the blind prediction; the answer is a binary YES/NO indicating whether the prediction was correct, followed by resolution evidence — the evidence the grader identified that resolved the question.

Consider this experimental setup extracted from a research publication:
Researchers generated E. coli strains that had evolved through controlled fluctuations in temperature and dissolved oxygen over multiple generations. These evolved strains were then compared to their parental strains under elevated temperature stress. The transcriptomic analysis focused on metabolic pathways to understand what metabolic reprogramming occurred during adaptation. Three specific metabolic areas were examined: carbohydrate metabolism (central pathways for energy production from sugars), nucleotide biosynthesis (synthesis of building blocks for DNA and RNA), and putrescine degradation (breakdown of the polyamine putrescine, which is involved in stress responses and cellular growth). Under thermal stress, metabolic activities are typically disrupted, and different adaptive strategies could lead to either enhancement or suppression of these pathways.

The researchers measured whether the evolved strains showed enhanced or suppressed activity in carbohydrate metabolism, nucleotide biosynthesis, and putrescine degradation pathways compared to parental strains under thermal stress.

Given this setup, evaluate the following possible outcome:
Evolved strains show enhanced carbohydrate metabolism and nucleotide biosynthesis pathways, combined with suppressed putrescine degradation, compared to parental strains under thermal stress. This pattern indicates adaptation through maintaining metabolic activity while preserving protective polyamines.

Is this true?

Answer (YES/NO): NO